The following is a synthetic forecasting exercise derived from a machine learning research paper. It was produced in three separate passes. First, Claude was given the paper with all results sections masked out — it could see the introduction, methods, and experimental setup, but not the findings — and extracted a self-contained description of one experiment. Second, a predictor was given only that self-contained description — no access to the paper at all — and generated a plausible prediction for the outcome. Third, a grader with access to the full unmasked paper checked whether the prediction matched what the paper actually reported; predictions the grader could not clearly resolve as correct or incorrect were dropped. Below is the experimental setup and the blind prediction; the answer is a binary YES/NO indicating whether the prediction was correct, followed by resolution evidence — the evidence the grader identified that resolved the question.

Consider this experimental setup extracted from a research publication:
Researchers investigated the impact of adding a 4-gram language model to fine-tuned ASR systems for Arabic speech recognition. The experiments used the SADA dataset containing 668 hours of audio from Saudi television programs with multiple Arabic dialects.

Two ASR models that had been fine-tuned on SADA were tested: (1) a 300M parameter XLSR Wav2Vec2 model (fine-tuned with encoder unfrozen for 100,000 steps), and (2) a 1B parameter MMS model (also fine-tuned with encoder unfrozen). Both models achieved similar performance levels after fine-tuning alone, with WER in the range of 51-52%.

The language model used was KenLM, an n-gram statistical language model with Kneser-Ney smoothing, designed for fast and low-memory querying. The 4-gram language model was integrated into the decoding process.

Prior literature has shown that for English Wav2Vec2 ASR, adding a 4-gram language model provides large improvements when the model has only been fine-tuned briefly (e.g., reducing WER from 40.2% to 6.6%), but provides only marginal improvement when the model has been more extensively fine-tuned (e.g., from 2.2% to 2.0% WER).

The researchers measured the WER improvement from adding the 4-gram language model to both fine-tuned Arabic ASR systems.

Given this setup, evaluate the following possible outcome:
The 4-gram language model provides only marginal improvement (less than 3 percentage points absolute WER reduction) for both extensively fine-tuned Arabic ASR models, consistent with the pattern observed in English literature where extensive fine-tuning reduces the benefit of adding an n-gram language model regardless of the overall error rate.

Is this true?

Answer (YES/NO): NO